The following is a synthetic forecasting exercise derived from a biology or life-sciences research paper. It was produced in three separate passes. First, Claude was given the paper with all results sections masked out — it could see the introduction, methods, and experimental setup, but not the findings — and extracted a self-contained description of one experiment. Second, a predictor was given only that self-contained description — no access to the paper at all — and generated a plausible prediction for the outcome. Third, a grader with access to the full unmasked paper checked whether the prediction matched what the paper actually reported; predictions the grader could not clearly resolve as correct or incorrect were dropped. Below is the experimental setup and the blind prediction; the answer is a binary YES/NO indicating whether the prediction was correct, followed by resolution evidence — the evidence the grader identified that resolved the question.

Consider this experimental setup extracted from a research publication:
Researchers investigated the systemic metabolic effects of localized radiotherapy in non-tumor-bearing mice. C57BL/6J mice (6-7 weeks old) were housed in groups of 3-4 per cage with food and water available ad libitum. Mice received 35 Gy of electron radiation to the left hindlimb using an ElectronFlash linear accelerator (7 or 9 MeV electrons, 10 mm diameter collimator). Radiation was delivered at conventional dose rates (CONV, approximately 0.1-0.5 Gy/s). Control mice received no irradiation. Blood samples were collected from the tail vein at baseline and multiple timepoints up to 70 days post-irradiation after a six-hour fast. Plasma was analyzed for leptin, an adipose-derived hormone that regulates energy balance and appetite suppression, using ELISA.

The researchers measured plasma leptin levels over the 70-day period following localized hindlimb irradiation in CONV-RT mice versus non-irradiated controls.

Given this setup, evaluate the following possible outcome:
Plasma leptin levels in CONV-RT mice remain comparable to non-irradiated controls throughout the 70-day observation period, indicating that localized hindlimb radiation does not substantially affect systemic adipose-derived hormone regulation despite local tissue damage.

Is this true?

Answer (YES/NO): NO